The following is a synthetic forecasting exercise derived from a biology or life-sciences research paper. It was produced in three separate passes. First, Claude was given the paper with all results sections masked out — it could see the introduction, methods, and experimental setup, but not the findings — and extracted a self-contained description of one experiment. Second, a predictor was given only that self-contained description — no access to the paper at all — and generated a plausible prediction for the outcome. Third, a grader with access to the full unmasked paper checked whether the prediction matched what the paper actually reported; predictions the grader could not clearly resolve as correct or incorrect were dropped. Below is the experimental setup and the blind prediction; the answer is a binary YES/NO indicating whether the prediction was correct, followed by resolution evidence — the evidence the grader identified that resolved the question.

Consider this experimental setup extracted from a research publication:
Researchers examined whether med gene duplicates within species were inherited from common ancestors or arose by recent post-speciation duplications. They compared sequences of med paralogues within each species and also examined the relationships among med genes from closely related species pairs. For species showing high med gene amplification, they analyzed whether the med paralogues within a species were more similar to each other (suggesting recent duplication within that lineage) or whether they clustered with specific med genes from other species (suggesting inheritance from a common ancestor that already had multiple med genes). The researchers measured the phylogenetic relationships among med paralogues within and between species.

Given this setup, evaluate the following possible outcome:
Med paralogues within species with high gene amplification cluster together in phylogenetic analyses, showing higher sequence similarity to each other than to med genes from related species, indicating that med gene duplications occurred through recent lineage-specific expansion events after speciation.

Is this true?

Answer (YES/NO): YES